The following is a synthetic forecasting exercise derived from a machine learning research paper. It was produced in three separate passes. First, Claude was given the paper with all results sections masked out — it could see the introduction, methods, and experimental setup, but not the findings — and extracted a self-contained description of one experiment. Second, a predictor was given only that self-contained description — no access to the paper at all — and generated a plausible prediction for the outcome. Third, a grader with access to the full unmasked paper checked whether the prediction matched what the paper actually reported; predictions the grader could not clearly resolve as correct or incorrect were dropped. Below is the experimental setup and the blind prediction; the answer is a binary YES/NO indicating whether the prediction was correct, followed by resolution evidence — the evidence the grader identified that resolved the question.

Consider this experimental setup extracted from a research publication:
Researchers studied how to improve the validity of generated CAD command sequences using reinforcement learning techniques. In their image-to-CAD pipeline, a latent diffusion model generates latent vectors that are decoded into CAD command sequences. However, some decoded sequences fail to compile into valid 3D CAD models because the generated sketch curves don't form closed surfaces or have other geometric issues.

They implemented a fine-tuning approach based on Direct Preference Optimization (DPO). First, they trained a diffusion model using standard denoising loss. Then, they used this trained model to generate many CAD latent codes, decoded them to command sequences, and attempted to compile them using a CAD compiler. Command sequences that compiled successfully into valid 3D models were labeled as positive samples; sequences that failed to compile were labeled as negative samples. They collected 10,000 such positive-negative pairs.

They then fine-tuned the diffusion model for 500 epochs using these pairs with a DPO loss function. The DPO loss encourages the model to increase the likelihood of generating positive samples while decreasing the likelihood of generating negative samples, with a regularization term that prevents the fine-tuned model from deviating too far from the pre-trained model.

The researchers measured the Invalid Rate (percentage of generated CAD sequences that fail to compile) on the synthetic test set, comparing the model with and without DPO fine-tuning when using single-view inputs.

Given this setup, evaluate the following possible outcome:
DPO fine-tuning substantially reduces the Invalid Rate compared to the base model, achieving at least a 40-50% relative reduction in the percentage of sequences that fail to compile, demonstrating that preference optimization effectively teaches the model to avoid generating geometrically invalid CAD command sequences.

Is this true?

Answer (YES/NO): YES